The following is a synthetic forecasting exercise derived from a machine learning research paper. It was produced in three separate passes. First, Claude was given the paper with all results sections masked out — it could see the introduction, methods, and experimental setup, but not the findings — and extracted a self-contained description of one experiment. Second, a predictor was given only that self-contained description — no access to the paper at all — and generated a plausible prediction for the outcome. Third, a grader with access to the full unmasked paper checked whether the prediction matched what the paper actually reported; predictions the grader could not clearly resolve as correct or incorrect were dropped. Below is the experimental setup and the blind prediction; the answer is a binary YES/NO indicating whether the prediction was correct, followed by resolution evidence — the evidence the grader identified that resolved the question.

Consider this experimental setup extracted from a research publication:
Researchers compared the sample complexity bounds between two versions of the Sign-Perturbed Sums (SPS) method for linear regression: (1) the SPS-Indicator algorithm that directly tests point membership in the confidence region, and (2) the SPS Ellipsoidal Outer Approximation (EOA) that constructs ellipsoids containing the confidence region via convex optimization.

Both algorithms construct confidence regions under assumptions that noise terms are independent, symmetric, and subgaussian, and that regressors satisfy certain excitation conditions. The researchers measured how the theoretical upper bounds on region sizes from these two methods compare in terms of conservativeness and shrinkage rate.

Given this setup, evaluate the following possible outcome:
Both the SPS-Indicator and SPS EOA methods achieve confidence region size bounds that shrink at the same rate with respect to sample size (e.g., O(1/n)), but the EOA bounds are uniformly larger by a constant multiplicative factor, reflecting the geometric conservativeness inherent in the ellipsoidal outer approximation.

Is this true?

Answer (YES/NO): NO